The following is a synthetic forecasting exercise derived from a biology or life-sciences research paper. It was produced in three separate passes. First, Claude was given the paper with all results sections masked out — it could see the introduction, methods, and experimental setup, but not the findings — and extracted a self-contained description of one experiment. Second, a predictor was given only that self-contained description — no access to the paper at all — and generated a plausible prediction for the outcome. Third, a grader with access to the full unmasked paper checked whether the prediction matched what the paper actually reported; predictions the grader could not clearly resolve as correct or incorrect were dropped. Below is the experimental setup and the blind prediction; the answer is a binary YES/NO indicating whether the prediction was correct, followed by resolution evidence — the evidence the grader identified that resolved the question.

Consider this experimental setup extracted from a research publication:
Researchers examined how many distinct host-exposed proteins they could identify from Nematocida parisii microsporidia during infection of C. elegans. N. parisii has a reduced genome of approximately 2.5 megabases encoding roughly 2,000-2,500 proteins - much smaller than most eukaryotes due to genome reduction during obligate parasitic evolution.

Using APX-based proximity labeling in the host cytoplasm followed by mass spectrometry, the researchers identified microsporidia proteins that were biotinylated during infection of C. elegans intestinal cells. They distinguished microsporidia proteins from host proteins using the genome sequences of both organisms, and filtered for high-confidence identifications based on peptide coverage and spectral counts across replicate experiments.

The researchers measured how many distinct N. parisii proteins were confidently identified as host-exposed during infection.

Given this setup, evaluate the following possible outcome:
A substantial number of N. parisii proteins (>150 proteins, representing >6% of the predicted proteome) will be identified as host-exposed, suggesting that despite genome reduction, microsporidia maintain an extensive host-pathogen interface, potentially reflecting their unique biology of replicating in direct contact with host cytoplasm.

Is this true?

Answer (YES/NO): NO